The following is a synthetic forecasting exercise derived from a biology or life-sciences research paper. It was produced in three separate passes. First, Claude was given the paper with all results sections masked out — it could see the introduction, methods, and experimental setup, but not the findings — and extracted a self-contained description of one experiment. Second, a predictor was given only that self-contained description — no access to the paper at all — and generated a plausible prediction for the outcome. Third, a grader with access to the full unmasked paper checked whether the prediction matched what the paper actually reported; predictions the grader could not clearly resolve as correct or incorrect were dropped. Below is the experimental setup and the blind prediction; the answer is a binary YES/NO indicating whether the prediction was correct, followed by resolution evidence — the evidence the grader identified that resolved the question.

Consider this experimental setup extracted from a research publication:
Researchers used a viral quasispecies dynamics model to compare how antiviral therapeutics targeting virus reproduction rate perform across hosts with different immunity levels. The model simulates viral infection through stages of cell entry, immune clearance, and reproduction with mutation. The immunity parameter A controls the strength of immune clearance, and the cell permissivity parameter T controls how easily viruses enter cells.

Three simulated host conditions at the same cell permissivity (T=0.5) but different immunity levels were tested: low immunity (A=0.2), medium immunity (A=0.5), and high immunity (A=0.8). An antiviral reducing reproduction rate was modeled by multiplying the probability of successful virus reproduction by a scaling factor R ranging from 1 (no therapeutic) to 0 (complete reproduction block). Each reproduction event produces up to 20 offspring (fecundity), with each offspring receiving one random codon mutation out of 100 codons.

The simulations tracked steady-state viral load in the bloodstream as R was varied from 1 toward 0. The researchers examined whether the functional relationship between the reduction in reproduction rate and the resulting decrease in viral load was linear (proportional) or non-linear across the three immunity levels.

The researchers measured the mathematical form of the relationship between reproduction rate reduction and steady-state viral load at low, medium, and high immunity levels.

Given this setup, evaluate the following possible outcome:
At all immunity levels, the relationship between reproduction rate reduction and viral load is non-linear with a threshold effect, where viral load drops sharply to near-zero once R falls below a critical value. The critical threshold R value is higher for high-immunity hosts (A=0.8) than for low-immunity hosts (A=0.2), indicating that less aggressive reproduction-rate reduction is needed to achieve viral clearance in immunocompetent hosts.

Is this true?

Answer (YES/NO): NO